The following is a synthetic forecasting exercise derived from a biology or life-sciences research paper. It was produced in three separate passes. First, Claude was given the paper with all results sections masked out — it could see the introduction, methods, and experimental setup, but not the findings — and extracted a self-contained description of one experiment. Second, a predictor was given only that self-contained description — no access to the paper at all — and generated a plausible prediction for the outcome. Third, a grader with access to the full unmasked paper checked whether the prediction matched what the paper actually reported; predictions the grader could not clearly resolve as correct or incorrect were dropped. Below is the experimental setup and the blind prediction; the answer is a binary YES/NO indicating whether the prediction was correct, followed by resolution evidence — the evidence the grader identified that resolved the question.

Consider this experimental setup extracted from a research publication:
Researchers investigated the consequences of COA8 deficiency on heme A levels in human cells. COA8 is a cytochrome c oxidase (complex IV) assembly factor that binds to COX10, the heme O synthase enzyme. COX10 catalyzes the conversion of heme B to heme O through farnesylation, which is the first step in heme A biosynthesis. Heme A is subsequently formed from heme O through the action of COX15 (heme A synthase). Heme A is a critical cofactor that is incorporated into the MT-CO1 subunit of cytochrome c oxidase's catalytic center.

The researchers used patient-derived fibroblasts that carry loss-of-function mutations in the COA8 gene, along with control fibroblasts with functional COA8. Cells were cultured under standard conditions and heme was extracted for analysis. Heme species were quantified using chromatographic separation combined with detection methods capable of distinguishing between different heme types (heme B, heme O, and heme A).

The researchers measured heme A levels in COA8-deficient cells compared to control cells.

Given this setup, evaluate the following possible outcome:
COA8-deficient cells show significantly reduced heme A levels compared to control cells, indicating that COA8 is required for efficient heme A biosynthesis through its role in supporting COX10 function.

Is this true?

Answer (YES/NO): YES